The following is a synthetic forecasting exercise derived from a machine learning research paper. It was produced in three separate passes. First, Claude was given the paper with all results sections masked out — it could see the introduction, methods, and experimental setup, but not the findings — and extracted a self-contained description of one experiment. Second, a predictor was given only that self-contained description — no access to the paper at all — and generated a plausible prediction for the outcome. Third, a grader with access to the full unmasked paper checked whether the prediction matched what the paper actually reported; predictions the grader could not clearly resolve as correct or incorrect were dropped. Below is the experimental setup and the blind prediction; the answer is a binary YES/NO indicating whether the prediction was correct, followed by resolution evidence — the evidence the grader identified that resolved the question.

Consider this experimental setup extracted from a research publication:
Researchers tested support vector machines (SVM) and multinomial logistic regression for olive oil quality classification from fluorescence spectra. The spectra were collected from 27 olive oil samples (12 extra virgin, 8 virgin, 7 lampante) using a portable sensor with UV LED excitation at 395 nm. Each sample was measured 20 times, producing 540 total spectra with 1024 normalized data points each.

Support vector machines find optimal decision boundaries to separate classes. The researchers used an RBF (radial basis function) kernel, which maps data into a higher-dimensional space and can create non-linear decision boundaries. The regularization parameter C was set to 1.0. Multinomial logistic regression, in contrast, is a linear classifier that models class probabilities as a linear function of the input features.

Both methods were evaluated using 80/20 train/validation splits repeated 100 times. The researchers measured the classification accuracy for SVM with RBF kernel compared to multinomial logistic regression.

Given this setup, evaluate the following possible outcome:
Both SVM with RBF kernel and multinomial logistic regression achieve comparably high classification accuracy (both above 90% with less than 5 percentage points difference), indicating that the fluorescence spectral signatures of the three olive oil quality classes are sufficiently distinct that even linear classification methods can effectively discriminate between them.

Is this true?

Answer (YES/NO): NO